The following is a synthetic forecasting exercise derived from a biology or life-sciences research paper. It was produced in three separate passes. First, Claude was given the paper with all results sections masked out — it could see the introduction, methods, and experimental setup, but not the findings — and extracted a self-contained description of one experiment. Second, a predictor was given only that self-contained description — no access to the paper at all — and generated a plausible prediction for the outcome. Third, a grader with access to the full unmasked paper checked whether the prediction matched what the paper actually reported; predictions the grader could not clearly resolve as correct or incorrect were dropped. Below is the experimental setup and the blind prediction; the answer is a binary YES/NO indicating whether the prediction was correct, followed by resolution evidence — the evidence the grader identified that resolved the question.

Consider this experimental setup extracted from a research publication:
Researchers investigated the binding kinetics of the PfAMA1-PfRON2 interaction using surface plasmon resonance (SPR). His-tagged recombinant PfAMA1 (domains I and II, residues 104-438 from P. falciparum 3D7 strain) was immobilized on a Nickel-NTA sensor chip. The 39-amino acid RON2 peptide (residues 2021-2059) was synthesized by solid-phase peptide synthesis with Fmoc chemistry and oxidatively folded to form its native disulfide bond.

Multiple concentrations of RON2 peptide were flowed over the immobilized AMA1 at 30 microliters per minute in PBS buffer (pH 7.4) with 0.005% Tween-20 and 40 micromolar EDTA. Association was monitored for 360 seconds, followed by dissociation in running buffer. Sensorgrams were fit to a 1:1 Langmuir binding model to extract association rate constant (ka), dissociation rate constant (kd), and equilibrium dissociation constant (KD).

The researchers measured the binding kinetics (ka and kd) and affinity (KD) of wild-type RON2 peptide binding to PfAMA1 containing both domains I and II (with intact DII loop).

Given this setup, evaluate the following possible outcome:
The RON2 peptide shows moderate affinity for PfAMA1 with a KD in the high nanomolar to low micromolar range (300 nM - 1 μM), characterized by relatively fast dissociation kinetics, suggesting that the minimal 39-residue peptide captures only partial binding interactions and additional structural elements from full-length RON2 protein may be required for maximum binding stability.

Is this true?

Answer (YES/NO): NO